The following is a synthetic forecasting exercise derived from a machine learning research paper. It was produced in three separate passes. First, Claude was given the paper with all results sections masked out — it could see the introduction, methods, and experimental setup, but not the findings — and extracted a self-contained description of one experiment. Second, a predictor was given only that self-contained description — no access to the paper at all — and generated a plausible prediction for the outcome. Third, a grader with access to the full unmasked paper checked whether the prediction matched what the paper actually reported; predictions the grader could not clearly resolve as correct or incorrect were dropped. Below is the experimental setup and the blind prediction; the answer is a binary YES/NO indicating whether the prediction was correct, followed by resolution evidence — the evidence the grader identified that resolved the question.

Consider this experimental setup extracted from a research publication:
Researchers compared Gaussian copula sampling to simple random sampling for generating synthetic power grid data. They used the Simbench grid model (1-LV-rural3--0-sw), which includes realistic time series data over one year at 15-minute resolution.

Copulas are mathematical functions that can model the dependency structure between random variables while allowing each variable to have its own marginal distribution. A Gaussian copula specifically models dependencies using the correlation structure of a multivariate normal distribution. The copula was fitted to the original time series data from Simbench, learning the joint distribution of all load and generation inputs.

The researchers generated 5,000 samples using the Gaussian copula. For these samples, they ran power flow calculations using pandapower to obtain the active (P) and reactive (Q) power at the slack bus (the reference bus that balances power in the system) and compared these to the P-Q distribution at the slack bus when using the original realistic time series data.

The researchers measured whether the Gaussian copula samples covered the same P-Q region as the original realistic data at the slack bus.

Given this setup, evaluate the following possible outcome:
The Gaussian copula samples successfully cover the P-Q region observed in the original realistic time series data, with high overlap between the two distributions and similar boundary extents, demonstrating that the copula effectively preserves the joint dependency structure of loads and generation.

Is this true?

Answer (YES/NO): YES